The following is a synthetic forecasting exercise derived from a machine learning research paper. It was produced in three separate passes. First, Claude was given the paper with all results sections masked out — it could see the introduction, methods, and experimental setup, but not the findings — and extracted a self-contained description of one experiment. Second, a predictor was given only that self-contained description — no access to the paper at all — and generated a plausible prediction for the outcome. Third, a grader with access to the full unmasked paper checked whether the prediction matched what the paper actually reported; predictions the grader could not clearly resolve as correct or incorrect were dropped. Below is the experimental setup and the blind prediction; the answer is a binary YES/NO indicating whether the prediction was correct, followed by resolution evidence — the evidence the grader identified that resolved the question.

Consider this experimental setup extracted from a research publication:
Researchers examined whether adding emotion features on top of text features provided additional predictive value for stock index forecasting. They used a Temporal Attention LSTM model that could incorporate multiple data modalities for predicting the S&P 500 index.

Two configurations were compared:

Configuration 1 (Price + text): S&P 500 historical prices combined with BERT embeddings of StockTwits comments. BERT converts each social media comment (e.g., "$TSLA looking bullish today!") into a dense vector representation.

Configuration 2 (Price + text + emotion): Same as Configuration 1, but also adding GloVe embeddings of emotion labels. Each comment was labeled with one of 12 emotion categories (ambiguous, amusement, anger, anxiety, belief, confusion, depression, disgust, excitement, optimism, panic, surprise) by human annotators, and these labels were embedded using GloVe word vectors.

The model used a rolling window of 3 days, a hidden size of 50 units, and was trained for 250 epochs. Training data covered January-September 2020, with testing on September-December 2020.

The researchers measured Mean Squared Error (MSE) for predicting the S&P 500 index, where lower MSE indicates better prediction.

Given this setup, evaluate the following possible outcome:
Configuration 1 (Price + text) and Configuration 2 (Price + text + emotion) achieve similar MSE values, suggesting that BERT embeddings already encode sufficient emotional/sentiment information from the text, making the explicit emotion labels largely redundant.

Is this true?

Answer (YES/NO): NO